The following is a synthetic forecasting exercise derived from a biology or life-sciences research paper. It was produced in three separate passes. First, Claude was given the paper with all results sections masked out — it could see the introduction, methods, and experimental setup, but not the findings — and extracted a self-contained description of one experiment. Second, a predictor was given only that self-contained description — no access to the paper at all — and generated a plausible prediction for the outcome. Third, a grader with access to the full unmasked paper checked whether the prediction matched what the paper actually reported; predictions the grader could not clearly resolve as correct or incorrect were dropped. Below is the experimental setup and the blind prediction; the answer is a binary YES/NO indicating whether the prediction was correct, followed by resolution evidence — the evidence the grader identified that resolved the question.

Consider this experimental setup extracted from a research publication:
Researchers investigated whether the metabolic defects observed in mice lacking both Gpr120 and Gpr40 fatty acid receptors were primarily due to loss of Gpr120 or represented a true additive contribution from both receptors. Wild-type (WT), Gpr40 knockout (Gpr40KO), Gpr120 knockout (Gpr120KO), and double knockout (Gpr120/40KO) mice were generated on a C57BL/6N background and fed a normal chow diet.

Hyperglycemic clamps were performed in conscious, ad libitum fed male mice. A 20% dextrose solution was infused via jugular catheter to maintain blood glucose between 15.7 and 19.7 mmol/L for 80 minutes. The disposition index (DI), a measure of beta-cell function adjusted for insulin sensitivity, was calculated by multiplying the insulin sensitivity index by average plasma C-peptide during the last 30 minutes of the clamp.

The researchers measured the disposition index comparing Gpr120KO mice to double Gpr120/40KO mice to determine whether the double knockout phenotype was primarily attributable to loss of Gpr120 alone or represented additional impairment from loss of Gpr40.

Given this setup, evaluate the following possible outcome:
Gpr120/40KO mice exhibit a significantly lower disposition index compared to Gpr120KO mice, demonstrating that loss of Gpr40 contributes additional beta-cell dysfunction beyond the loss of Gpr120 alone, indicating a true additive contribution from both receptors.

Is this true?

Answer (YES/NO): NO